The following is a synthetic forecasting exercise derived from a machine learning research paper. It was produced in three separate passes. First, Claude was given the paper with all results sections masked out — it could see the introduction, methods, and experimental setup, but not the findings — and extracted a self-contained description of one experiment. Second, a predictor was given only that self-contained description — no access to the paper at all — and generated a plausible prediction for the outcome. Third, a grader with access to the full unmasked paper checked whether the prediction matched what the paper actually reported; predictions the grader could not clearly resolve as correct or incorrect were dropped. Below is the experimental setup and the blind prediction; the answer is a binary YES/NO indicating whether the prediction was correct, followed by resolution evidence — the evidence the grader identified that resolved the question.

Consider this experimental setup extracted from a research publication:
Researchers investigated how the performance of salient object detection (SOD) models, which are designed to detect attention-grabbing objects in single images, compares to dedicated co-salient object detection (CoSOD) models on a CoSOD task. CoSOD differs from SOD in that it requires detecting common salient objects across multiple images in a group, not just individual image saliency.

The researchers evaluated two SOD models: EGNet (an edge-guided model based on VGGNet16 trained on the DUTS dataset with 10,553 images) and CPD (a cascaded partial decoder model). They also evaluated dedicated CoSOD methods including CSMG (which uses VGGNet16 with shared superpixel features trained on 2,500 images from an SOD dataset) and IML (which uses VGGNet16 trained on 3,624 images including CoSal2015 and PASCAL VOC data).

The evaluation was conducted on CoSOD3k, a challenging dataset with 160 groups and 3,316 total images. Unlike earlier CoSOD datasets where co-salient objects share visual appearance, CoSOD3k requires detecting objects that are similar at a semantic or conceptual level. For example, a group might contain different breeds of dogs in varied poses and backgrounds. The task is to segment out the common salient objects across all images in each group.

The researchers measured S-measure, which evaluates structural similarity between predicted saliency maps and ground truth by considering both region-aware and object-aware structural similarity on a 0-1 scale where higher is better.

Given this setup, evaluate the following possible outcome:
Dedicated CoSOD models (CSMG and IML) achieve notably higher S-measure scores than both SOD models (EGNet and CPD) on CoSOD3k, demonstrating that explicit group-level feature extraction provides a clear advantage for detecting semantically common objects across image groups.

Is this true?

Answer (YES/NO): NO